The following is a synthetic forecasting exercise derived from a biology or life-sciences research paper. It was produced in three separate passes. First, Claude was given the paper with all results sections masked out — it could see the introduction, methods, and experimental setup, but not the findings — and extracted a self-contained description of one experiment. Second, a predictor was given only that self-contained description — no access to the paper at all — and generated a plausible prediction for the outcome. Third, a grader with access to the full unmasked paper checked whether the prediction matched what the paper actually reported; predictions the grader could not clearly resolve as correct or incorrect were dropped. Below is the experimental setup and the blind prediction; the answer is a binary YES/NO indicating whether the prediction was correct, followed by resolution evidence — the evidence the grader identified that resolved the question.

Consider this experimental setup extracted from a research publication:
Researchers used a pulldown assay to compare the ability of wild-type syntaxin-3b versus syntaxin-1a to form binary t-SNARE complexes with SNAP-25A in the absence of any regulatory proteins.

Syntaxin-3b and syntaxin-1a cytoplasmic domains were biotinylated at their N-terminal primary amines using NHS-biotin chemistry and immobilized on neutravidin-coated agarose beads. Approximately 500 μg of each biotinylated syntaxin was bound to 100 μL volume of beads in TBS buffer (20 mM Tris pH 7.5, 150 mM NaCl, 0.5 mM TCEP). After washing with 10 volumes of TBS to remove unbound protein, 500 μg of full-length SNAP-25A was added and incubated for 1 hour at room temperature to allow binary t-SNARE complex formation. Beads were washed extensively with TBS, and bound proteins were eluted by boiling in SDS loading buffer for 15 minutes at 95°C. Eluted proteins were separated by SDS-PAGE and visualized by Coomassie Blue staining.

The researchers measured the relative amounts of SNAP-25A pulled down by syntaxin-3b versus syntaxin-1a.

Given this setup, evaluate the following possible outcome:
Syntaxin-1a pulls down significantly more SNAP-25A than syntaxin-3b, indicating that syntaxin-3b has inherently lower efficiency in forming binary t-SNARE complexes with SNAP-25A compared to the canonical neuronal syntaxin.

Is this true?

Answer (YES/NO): YES